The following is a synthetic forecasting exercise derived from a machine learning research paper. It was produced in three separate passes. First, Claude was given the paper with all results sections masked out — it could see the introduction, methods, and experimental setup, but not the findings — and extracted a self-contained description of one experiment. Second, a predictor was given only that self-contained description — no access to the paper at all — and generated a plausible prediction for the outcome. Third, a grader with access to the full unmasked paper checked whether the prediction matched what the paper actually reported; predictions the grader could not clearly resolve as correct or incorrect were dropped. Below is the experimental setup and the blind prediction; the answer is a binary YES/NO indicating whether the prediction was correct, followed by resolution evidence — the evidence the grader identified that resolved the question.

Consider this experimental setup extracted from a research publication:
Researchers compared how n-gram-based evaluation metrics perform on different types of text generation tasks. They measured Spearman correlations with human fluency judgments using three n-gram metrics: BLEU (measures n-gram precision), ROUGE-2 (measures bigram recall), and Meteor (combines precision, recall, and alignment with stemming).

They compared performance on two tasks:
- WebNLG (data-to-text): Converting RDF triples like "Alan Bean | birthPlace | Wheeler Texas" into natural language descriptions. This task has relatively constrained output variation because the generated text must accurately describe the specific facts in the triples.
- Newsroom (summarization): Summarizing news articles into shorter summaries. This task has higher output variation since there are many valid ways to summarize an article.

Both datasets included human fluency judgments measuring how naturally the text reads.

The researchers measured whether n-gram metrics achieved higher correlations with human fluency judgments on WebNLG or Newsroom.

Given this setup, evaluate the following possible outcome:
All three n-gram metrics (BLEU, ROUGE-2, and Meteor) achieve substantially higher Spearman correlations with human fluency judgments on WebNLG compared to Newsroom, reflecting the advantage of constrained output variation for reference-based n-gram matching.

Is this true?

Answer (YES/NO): YES